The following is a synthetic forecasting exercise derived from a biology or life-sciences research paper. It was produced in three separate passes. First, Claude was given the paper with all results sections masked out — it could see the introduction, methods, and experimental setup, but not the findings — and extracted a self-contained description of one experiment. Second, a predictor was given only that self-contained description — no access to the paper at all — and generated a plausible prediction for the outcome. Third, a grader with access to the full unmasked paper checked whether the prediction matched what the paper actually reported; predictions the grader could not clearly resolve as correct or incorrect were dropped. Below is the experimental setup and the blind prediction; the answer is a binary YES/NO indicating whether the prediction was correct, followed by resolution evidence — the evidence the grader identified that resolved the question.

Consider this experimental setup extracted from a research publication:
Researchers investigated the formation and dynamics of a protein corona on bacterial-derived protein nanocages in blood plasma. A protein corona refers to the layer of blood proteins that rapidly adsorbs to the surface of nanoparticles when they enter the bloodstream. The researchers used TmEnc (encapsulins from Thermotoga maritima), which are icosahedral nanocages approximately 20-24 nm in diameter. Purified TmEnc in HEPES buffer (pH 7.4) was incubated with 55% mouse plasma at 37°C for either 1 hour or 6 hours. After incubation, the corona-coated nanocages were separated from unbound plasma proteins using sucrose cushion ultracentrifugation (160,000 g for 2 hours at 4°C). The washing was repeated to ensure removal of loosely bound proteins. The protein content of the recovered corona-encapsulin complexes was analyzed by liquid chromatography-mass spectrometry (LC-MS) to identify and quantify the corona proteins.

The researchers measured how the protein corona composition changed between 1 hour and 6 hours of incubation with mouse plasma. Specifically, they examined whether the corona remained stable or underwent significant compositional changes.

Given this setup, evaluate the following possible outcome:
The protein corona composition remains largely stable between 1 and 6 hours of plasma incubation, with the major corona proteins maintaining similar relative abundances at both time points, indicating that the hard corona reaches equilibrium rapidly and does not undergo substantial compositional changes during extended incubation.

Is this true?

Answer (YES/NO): NO